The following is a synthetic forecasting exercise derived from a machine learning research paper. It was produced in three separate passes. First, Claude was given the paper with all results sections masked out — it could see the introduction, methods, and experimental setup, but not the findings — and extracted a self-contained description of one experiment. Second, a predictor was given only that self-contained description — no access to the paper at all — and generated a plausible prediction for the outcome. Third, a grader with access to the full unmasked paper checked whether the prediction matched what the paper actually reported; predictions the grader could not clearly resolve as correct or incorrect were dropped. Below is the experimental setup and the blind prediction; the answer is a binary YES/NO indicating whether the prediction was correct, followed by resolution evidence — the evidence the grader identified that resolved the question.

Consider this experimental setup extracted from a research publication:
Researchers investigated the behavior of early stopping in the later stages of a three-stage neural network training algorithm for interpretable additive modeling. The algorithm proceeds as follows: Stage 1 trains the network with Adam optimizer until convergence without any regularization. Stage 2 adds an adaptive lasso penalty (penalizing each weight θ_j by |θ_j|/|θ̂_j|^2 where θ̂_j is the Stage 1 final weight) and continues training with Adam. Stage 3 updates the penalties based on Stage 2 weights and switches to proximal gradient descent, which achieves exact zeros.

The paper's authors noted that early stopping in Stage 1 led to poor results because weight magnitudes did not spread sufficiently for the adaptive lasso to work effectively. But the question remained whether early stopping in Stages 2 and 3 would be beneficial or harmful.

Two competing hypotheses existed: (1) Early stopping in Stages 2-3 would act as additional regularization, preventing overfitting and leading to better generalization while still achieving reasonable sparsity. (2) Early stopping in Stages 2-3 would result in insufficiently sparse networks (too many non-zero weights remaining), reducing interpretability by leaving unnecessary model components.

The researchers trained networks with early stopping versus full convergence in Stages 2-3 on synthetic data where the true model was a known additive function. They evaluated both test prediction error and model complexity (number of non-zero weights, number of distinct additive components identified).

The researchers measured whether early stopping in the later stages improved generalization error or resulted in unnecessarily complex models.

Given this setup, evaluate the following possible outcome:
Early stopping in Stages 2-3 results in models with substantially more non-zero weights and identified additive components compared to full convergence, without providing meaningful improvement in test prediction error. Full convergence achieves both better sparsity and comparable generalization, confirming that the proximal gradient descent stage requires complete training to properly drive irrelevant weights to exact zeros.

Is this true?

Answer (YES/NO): YES